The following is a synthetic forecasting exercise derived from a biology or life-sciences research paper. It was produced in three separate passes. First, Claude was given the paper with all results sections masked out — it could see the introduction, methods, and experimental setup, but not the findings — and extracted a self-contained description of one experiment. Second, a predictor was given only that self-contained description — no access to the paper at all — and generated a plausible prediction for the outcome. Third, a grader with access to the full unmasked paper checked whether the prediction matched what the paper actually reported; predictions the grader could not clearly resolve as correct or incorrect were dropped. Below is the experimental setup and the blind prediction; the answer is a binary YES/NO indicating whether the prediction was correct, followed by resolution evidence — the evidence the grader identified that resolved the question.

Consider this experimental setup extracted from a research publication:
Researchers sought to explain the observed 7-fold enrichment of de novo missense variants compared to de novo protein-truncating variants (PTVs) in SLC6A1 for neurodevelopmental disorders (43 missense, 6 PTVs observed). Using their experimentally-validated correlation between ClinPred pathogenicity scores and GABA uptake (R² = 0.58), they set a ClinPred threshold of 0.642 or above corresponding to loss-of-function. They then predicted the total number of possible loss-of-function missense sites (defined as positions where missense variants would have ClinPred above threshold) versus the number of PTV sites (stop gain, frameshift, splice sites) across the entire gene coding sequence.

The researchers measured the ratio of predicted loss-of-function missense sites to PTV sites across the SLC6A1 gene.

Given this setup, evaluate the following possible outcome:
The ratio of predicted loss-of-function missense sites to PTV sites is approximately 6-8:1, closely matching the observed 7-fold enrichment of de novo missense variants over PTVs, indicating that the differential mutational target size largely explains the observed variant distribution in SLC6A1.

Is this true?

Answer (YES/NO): YES